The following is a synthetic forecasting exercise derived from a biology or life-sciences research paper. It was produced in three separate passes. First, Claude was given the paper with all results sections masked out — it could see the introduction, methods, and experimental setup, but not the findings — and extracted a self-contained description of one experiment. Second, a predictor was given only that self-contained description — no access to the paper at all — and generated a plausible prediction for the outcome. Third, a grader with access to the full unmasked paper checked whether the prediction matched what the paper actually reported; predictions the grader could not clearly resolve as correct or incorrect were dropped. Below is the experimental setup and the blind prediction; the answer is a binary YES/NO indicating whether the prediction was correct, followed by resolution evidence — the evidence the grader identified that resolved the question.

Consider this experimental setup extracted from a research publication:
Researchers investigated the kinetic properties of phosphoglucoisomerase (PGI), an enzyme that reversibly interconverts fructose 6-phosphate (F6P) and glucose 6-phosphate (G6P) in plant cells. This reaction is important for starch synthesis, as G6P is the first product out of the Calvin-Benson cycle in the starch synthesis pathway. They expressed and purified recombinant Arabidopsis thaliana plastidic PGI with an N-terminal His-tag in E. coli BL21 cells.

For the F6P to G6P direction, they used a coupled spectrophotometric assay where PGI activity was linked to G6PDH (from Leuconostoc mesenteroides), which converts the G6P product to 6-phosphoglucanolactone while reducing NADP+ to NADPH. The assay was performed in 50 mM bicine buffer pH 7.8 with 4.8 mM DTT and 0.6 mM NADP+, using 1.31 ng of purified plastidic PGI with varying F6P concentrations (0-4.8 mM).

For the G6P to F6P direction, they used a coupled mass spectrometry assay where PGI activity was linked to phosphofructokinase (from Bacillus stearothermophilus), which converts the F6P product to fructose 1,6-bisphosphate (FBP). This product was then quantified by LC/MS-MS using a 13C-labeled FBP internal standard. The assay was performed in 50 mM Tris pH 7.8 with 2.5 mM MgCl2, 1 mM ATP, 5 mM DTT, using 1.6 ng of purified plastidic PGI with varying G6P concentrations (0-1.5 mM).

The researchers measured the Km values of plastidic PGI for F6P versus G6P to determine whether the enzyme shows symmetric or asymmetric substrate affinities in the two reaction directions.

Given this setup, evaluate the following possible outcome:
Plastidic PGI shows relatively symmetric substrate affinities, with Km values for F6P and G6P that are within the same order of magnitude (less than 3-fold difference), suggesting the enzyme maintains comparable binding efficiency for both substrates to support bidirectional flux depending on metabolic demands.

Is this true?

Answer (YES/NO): NO